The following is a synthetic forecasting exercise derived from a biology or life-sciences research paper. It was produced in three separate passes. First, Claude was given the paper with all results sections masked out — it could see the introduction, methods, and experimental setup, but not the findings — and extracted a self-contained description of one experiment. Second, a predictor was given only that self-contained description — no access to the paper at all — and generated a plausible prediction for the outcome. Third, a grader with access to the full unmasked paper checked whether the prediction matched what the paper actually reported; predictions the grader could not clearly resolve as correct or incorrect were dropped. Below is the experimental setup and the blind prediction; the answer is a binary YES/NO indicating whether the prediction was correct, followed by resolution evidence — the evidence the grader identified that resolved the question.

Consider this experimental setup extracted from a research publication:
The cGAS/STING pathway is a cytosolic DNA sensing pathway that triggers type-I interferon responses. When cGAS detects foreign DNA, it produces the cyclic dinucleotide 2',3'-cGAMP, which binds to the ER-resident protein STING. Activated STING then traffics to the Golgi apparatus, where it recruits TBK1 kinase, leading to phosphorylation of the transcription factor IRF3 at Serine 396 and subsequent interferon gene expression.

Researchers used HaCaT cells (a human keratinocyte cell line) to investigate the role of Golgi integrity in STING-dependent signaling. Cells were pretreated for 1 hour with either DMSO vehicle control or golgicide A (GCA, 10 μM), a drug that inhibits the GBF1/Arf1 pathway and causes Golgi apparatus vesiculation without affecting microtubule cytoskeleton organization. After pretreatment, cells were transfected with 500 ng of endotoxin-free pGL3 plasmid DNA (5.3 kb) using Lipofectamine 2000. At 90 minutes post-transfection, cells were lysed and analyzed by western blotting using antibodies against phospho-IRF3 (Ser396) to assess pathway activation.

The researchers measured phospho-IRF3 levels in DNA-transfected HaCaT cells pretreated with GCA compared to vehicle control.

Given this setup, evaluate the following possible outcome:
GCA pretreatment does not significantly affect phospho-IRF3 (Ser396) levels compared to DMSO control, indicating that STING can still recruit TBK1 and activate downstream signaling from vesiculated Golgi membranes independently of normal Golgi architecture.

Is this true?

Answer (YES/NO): NO